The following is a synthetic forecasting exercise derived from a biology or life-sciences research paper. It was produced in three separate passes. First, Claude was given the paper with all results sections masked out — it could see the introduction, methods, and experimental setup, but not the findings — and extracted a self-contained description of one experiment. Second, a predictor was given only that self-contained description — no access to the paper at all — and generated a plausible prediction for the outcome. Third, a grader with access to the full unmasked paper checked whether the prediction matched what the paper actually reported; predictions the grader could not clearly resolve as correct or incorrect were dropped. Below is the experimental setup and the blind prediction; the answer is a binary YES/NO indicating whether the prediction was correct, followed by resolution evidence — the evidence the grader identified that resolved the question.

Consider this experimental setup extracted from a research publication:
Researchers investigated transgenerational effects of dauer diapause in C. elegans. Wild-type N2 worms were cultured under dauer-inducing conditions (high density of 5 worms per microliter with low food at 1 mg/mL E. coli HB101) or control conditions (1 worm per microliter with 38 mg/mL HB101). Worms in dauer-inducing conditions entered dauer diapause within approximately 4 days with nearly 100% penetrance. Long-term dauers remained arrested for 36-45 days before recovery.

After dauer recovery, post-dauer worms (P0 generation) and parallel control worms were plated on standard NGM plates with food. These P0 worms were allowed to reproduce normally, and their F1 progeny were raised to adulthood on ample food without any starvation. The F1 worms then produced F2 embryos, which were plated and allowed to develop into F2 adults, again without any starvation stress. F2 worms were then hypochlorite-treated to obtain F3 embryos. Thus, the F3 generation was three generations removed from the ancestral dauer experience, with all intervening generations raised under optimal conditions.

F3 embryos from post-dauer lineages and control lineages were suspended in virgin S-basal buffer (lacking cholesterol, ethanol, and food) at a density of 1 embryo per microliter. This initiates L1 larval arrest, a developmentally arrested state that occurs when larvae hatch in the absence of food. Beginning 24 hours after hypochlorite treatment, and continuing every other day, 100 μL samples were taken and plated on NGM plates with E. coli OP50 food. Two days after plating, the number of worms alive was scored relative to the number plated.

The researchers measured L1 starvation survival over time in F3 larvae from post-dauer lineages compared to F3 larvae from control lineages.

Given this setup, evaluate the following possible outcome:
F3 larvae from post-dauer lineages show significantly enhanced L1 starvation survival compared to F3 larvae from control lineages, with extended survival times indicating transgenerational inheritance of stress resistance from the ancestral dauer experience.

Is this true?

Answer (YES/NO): YES